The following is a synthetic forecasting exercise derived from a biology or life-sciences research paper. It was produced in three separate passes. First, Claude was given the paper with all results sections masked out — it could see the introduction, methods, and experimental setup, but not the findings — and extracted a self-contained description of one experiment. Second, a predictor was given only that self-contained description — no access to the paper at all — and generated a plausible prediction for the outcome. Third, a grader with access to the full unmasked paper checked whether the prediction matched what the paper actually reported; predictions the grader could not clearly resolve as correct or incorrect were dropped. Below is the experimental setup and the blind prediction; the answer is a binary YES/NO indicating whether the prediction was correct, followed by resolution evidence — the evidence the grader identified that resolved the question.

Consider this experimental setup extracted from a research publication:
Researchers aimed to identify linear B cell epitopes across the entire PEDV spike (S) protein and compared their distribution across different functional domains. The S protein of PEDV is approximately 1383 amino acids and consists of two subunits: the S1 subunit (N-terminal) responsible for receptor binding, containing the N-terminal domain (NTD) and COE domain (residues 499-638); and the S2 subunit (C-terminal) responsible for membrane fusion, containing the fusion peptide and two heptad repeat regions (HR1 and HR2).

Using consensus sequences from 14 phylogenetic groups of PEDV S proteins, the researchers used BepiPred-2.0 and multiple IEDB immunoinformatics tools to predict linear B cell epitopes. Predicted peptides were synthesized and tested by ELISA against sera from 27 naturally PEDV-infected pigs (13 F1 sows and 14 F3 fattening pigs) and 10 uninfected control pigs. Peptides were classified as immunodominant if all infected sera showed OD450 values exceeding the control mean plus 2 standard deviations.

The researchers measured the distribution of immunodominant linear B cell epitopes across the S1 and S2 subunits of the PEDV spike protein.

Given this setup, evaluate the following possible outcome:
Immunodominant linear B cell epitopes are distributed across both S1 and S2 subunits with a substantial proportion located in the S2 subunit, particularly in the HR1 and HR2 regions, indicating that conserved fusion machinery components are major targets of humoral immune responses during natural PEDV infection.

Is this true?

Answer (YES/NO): NO